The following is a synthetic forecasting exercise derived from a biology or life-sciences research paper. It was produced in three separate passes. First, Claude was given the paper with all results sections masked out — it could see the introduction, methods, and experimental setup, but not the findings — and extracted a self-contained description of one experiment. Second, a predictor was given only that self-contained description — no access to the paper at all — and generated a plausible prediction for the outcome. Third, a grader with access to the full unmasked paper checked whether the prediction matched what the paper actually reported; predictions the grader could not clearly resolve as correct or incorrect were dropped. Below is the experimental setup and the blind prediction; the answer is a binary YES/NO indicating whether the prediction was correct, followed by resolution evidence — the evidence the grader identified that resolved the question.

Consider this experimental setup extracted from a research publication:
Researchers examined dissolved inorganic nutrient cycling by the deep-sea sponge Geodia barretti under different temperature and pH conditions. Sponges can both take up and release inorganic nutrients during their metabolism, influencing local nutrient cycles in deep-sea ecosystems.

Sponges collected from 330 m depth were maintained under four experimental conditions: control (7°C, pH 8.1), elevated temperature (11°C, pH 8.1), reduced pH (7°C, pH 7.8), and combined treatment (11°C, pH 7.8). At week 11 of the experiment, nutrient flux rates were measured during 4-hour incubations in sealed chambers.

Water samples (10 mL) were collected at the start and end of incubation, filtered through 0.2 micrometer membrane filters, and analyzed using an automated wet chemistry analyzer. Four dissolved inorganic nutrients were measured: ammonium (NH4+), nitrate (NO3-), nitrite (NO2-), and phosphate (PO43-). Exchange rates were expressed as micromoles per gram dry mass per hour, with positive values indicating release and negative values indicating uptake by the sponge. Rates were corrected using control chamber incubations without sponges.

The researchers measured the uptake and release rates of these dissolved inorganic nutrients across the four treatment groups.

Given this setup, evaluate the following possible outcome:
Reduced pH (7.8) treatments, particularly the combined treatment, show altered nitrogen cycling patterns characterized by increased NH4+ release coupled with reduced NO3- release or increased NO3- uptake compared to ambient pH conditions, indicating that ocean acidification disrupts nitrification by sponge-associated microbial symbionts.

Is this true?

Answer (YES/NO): NO